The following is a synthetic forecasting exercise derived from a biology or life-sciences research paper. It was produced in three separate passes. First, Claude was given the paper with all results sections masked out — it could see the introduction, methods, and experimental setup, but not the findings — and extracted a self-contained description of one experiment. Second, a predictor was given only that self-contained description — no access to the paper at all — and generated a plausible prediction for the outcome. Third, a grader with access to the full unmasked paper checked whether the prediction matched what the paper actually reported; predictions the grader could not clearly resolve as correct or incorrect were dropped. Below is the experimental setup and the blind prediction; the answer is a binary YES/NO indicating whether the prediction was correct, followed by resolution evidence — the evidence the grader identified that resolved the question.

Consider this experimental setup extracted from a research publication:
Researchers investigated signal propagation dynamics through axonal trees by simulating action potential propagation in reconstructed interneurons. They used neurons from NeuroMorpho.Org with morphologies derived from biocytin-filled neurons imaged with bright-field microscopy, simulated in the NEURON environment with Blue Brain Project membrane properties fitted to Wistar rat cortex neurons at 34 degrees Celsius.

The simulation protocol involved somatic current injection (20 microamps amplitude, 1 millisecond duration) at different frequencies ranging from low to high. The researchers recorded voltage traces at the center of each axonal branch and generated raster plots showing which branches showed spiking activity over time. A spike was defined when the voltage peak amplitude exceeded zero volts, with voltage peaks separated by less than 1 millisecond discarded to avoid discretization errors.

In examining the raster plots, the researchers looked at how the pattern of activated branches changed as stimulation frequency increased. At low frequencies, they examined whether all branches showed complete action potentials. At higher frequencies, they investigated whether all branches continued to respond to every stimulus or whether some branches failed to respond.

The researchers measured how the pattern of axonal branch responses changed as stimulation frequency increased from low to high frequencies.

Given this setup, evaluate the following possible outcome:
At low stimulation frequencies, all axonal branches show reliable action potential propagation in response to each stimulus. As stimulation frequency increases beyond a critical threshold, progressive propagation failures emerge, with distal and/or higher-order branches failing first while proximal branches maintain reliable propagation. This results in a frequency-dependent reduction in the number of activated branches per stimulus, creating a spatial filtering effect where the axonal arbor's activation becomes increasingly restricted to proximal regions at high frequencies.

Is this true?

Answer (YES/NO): NO